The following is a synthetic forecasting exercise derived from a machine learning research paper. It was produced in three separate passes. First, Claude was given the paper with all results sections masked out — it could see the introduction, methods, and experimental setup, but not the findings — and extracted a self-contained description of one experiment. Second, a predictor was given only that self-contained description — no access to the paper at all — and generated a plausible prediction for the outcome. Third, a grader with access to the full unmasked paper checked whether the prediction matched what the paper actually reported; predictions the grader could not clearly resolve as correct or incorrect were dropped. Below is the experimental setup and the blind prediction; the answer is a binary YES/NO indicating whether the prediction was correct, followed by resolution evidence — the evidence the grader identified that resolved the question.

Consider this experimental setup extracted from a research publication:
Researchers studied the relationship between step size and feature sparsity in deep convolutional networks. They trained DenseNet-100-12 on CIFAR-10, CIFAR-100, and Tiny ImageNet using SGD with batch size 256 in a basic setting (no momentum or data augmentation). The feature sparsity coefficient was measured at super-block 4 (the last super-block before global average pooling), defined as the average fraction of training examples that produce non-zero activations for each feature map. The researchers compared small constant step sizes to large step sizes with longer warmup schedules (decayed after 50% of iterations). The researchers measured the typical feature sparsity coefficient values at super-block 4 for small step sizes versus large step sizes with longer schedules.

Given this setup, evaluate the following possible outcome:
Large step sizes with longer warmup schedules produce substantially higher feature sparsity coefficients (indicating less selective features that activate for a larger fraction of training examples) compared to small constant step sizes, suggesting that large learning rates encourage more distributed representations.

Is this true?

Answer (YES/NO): NO